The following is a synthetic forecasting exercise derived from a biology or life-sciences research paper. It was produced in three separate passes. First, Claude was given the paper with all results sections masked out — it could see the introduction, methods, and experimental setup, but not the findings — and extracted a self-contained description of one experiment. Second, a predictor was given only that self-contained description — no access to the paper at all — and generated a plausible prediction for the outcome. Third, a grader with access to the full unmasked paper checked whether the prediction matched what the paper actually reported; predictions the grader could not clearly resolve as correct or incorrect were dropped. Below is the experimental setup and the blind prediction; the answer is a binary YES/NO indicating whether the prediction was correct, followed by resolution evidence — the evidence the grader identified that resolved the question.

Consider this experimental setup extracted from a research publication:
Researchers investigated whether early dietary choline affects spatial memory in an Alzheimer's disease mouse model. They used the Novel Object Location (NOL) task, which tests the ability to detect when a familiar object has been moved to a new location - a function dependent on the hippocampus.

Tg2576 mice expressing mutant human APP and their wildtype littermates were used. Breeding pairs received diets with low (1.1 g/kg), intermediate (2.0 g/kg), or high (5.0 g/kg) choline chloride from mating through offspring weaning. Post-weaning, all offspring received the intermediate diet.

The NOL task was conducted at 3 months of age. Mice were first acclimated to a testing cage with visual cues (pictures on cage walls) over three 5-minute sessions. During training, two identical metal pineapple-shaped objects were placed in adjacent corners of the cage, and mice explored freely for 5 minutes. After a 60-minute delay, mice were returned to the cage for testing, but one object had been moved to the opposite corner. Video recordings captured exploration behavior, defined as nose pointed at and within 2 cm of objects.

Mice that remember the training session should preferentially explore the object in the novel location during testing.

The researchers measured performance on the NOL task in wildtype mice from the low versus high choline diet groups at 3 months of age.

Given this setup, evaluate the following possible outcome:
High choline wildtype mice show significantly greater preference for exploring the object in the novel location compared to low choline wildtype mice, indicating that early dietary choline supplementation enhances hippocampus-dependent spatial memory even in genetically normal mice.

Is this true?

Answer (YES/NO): YES